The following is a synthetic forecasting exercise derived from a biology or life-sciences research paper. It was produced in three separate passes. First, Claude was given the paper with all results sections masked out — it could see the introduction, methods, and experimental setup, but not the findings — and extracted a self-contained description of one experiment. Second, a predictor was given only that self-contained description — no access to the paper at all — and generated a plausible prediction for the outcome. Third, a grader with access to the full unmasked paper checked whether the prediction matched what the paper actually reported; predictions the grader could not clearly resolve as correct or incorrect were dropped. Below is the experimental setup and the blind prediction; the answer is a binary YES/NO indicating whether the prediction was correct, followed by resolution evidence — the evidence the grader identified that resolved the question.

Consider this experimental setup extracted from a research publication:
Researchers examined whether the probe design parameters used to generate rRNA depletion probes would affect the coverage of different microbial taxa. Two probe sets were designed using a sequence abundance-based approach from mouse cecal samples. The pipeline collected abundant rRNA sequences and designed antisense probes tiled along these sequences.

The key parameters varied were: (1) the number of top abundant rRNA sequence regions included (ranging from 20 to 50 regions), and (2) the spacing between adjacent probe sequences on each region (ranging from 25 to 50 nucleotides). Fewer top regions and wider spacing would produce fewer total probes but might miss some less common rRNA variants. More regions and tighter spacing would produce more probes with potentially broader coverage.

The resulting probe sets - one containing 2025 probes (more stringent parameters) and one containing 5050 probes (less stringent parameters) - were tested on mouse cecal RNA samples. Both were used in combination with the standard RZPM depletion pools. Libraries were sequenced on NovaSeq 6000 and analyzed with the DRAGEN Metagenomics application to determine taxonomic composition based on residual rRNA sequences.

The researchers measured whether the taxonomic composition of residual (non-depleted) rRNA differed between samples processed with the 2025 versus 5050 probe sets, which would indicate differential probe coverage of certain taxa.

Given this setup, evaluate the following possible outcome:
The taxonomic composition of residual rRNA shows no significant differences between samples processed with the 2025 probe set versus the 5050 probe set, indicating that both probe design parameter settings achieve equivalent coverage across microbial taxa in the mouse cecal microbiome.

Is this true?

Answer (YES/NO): NO